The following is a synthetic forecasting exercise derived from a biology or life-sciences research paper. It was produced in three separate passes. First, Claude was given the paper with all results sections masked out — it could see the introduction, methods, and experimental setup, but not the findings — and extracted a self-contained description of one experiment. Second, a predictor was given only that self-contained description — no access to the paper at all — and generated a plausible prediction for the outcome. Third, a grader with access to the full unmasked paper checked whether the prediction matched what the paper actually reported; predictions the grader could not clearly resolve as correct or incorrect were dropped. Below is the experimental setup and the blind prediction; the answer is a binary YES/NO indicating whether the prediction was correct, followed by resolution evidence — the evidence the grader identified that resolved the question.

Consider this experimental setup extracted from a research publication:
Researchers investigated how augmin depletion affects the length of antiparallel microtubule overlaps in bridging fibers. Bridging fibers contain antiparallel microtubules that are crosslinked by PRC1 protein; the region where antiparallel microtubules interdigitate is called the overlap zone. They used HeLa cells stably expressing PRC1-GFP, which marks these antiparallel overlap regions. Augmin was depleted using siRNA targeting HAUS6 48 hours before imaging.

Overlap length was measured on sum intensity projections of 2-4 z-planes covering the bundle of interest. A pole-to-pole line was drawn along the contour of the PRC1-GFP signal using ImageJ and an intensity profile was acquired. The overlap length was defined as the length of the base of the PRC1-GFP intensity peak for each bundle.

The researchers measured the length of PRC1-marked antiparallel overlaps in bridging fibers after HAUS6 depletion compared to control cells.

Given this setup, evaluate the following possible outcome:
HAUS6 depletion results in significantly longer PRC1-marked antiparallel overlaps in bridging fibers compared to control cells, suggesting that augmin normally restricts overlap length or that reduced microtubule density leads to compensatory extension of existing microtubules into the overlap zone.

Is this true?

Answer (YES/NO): YES